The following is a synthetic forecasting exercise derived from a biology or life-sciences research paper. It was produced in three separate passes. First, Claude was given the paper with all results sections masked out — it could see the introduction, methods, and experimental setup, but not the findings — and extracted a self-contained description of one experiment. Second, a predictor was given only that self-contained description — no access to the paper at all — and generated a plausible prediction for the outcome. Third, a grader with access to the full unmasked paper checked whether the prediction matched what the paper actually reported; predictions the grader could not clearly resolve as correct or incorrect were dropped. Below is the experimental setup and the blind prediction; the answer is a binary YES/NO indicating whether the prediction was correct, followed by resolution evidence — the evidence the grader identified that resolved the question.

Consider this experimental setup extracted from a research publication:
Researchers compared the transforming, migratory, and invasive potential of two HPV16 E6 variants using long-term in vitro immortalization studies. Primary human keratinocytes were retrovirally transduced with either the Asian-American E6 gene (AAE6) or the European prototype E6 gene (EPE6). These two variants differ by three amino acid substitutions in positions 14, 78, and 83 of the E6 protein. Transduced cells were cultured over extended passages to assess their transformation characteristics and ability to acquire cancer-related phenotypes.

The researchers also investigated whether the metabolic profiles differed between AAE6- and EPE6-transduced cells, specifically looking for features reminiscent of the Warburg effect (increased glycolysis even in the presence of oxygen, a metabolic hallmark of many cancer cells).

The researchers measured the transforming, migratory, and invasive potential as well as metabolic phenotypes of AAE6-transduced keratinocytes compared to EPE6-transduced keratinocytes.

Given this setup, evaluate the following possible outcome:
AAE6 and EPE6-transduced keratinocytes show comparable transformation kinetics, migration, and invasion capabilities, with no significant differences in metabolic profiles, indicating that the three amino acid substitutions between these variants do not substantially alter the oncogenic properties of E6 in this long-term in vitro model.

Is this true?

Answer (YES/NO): NO